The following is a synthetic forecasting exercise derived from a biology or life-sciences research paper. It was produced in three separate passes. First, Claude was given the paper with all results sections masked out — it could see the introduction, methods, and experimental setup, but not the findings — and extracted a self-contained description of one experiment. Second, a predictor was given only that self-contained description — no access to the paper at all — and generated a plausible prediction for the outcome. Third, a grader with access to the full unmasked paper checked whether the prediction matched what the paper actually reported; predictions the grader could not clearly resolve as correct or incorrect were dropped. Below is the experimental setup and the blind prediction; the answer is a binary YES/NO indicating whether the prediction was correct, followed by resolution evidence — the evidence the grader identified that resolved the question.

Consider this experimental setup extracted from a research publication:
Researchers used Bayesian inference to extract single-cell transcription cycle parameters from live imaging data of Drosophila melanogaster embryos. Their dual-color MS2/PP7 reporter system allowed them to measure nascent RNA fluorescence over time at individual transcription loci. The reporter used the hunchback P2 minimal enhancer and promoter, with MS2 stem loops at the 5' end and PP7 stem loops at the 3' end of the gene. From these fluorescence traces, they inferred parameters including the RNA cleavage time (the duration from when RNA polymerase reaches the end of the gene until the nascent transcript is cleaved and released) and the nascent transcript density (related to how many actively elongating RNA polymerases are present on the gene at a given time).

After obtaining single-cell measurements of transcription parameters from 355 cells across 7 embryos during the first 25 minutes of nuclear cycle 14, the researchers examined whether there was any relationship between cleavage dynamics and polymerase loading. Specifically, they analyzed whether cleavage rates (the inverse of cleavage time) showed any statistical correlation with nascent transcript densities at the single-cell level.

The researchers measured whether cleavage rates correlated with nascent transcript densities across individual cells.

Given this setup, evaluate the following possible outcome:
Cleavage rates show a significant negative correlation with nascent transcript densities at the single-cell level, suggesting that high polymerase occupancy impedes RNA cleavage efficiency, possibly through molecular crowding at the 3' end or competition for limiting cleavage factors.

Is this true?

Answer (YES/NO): NO